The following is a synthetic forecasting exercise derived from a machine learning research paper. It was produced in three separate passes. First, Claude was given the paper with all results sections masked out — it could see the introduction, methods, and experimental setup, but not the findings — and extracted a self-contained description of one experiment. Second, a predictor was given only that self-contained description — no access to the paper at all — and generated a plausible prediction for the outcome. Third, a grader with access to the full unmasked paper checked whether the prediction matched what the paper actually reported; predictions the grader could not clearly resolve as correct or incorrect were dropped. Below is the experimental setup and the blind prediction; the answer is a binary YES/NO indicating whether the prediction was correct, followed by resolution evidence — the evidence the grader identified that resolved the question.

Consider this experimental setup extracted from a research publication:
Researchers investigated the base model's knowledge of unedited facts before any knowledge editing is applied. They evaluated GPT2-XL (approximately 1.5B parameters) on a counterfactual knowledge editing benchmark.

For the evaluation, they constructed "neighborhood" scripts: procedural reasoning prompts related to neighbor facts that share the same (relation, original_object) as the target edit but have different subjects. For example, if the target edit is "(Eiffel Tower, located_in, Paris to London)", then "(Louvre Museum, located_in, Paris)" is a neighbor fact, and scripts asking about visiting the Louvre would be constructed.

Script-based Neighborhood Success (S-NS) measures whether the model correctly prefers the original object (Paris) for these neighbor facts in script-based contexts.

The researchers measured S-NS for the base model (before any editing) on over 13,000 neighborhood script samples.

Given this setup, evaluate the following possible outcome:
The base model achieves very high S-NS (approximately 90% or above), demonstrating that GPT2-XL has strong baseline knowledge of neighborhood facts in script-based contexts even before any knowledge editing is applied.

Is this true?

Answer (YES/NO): NO